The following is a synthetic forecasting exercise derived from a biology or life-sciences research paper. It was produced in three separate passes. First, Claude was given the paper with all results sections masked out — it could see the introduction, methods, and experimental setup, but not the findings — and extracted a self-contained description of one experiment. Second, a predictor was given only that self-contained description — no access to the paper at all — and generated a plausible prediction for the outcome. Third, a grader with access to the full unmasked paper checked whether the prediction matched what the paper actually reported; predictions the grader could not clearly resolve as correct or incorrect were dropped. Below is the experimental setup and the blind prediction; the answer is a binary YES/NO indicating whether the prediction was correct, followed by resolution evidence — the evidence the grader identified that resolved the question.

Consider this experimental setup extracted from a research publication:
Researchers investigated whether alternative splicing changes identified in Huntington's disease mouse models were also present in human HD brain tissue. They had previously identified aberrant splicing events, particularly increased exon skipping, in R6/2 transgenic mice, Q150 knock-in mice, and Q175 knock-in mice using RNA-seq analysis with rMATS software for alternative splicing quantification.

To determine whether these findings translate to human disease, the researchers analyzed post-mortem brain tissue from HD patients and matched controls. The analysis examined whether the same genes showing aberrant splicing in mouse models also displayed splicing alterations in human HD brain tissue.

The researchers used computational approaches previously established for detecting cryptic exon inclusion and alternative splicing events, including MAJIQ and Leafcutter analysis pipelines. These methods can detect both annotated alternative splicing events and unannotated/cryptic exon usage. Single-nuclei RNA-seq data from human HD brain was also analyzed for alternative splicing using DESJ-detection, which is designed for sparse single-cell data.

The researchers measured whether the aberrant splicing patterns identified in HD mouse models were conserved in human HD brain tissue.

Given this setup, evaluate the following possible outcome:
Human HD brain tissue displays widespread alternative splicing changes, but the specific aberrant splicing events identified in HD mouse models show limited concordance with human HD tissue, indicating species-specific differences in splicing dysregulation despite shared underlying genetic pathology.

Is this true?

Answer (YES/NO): NO